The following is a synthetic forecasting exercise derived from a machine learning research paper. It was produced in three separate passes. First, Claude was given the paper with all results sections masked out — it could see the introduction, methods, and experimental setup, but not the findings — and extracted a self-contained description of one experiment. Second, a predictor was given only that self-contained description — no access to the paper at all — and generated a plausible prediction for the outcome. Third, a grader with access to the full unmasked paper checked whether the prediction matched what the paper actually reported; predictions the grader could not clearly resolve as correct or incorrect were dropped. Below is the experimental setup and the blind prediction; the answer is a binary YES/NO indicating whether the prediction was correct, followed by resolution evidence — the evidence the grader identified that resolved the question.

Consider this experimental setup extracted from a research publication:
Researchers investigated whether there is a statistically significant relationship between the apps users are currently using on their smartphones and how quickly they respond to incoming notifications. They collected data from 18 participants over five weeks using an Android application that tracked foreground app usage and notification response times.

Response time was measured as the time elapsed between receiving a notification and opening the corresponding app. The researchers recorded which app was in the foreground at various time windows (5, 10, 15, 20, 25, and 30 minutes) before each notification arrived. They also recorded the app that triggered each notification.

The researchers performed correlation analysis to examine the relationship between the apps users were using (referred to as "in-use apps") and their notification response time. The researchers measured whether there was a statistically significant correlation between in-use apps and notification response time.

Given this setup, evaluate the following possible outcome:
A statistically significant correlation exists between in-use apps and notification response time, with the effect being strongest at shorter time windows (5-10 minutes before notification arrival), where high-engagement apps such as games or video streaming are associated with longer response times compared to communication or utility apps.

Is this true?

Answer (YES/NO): NO